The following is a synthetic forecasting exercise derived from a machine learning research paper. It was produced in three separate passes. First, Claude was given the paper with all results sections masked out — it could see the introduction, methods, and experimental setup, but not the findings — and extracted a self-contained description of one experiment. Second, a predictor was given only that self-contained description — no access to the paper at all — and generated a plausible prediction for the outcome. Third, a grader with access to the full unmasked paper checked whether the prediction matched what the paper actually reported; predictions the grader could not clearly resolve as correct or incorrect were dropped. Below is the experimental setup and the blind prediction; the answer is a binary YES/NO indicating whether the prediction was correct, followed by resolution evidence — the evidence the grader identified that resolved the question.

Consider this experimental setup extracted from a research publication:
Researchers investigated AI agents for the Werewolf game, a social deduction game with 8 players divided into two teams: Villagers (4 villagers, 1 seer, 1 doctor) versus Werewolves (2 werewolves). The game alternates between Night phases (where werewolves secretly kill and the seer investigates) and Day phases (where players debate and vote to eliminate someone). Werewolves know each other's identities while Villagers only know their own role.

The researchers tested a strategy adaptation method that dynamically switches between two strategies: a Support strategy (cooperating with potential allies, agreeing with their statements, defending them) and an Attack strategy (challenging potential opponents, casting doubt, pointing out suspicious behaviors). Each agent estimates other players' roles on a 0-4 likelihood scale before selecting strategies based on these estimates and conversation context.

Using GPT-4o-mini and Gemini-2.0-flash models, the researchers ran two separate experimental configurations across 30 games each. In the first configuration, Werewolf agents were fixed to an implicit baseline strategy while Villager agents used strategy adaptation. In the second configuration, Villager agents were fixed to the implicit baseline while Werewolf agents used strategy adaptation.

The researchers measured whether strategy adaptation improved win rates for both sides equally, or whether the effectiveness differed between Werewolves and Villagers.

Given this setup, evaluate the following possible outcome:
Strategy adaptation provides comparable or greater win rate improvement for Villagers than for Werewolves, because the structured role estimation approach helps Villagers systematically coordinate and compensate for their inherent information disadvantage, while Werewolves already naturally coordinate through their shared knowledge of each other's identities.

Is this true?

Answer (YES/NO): NO